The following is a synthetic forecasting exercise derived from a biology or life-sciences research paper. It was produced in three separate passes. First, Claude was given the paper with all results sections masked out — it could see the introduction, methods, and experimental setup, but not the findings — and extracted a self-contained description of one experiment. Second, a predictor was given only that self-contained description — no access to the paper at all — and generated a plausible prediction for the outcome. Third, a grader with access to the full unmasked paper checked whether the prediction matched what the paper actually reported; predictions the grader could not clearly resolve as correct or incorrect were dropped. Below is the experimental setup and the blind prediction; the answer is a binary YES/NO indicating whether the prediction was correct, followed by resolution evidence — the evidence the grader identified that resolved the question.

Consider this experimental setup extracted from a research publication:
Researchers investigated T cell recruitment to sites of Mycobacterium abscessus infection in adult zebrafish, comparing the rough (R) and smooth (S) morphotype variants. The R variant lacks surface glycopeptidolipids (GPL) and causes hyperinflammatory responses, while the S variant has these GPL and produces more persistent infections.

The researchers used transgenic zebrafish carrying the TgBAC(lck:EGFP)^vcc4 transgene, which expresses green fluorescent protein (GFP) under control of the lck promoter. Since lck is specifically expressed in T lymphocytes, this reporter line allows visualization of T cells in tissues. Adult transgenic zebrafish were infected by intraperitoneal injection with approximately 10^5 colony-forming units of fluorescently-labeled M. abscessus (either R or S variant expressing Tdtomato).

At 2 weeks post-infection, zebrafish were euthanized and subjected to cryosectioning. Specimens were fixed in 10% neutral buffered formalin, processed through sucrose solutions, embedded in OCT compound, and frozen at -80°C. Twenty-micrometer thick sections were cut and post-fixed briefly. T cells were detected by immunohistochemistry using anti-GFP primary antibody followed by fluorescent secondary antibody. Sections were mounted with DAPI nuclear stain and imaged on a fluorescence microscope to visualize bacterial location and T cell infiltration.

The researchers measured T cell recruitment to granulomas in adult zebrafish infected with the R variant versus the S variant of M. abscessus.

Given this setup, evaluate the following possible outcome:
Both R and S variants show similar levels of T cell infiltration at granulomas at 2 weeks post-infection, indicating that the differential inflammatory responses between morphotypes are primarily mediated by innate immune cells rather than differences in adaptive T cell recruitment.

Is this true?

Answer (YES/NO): NO